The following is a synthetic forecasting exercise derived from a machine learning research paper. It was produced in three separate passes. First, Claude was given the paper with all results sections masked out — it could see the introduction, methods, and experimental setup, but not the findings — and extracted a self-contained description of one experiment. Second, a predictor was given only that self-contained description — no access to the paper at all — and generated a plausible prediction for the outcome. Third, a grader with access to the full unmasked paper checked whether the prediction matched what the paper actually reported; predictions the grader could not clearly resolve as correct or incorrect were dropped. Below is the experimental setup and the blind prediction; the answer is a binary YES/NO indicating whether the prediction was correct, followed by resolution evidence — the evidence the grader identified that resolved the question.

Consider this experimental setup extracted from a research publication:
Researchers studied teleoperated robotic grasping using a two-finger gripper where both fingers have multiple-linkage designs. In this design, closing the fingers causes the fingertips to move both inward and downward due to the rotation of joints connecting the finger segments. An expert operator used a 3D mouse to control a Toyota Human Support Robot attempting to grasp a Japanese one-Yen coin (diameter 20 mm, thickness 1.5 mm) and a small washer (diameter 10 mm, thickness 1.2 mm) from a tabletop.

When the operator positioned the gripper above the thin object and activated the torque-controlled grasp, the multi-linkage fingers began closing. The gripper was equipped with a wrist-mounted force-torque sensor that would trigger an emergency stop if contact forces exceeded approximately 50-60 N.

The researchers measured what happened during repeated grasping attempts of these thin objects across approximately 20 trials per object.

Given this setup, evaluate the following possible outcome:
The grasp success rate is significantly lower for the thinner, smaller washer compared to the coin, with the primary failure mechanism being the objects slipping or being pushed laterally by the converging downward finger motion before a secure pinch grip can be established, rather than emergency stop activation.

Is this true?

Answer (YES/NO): NO